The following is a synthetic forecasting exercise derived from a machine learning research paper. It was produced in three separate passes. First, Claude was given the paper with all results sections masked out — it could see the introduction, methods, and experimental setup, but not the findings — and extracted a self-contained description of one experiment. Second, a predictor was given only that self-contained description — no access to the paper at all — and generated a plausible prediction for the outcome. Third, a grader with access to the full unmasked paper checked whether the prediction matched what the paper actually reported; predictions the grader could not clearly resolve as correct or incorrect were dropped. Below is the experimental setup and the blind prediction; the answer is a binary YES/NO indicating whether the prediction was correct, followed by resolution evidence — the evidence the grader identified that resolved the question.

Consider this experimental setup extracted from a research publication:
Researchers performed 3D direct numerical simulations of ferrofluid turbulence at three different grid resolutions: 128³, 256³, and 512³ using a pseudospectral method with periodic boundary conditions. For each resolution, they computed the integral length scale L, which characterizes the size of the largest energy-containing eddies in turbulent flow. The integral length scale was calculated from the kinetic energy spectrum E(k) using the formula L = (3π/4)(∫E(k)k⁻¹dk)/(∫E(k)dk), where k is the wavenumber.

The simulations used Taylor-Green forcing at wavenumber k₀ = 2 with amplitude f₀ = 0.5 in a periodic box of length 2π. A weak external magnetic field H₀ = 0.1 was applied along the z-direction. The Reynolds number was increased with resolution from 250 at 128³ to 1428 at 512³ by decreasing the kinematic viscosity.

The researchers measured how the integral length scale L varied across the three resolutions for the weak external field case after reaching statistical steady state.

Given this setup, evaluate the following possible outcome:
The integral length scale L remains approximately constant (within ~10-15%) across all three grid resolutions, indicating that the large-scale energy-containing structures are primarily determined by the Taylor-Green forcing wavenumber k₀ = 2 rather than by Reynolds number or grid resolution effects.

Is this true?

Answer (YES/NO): NO